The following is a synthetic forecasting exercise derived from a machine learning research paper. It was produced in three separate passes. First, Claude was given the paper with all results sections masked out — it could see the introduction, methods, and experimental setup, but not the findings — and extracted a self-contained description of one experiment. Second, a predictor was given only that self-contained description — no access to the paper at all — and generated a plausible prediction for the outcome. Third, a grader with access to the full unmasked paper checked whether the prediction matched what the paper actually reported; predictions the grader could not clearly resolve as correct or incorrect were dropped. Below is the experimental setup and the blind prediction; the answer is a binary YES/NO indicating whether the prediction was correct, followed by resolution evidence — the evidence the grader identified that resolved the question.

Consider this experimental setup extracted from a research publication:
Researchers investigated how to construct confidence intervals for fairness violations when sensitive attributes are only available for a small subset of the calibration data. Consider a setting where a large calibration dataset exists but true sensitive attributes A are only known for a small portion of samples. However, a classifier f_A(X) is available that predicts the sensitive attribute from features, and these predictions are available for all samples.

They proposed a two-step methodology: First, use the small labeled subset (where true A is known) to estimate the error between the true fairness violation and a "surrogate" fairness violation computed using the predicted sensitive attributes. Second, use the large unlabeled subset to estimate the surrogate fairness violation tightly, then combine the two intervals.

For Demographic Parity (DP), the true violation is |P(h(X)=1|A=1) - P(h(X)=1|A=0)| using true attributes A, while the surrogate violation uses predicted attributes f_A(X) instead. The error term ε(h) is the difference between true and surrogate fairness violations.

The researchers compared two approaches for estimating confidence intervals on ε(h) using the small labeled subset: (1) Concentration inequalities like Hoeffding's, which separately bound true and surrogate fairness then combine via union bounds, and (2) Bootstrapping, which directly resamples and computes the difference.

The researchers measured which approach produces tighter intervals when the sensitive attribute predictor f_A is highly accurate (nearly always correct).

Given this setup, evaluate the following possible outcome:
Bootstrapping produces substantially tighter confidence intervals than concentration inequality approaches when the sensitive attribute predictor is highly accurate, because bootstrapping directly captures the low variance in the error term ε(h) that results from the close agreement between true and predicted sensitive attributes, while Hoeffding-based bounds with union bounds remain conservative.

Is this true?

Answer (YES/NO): YES